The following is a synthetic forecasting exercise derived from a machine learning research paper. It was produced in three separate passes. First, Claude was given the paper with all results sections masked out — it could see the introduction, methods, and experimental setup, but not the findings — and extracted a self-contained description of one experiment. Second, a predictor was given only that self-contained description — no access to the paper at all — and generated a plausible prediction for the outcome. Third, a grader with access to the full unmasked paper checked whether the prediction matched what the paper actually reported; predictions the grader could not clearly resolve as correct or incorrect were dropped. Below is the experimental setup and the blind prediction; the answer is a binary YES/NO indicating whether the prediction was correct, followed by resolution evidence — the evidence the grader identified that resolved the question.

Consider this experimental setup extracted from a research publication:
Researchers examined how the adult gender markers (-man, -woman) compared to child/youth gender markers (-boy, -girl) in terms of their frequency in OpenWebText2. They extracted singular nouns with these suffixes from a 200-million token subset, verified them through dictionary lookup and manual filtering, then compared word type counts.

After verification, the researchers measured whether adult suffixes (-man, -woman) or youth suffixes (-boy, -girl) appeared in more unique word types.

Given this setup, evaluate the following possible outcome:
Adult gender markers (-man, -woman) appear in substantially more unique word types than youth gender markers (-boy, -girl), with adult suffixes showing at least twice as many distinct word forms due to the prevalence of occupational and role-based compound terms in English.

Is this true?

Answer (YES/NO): YES